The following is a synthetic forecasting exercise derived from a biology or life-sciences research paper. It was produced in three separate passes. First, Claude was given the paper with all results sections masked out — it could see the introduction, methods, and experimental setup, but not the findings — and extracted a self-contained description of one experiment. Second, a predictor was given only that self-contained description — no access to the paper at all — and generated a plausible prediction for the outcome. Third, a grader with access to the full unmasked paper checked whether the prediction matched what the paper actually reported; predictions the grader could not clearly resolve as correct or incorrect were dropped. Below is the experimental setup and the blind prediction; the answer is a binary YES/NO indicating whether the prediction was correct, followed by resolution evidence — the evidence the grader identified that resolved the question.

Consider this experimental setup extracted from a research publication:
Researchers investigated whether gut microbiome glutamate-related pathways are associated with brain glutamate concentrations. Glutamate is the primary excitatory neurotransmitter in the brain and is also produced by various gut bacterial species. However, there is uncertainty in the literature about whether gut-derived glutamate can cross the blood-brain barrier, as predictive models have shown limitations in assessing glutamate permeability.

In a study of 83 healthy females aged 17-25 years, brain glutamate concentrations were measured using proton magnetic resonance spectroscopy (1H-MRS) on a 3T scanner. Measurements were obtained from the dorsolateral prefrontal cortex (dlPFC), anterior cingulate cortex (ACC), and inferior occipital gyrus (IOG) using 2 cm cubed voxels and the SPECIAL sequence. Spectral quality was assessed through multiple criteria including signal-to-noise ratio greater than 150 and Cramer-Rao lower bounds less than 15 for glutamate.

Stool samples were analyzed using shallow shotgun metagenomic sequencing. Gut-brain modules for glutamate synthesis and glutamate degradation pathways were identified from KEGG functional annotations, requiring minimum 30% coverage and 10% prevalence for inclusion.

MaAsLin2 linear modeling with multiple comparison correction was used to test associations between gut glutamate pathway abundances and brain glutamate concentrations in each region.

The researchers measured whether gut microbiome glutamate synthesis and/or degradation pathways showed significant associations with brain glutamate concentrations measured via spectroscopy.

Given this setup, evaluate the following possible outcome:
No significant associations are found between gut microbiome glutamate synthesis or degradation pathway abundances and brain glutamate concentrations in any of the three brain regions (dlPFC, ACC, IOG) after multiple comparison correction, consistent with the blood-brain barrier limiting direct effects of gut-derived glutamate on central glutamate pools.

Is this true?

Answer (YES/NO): NO